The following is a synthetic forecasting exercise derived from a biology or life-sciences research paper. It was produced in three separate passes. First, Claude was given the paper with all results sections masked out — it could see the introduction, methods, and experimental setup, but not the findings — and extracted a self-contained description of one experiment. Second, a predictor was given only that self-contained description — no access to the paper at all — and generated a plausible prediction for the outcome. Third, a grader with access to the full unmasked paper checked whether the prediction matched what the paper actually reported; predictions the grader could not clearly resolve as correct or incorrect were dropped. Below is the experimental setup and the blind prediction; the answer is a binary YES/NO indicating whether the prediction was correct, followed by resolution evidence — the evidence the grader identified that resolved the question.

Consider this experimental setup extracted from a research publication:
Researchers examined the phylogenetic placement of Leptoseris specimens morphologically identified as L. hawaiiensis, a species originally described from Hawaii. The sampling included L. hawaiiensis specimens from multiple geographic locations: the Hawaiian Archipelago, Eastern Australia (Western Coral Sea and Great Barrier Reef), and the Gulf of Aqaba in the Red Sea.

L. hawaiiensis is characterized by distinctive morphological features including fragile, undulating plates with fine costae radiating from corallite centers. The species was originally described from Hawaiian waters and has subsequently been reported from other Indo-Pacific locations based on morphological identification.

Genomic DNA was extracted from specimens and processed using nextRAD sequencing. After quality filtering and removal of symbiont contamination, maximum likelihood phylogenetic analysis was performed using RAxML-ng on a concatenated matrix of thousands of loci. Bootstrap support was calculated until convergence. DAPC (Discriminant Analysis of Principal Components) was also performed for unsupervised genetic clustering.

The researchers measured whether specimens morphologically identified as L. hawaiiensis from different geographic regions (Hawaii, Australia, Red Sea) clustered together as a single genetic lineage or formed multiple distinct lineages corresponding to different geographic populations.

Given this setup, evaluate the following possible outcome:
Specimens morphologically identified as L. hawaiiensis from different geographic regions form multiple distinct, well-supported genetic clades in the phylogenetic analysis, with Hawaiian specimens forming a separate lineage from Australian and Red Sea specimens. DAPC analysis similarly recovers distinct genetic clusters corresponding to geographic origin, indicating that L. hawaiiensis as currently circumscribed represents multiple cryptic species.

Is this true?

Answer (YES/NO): NO